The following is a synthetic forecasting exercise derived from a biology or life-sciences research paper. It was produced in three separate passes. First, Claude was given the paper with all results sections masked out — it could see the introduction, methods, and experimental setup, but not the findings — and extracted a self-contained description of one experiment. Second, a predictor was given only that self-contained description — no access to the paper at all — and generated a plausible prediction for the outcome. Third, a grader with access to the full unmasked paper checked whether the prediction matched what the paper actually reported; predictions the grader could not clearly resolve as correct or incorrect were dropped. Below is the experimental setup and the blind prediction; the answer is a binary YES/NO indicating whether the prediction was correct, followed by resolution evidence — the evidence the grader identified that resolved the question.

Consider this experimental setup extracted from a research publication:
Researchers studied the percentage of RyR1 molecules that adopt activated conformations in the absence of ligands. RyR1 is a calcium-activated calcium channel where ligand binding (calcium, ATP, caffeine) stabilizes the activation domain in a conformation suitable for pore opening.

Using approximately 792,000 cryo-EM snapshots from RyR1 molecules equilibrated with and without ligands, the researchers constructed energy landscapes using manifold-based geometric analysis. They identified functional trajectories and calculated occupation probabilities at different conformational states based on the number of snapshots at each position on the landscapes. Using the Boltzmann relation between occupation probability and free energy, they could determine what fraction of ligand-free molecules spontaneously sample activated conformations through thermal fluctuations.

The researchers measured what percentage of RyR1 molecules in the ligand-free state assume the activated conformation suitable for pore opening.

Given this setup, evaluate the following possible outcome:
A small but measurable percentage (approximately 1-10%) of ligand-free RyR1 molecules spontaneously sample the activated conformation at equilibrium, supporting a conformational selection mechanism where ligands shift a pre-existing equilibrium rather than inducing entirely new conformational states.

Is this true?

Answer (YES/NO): YES